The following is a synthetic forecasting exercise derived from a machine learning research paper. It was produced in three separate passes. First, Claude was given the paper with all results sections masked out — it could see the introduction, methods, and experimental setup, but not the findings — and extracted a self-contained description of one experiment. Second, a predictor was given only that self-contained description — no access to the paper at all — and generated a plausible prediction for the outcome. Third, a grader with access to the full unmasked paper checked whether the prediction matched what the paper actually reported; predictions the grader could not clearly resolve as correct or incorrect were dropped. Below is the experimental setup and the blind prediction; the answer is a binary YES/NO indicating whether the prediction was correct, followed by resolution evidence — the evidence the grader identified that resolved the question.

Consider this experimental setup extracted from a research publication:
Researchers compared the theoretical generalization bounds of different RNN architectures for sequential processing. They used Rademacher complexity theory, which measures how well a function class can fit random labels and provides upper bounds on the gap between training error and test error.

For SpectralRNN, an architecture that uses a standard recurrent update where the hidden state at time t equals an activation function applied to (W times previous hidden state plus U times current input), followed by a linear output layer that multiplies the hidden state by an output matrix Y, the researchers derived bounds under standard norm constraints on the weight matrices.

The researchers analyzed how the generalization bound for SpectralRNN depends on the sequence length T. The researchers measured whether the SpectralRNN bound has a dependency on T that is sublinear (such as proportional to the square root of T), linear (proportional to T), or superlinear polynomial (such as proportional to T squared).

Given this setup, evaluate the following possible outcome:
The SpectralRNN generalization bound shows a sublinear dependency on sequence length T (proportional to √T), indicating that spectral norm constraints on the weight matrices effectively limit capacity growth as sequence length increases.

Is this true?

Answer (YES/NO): NO